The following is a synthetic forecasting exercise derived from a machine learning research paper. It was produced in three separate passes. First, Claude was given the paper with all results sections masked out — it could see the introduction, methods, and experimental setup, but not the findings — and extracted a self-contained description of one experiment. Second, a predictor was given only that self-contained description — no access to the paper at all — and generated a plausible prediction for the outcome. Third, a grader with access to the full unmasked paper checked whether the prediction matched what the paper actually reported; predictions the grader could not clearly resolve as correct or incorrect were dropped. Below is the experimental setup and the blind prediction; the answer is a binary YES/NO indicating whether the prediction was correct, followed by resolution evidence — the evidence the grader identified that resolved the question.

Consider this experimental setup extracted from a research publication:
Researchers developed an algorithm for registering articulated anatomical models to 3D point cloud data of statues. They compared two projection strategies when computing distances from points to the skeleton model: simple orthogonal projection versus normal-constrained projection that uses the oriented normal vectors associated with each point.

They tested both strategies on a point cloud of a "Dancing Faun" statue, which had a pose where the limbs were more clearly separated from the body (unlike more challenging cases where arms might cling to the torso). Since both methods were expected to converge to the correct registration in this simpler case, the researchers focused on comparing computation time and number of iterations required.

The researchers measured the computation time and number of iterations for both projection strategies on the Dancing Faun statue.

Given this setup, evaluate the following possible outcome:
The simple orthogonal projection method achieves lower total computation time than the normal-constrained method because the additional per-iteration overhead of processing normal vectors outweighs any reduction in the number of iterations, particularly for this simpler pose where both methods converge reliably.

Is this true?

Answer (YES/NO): NO